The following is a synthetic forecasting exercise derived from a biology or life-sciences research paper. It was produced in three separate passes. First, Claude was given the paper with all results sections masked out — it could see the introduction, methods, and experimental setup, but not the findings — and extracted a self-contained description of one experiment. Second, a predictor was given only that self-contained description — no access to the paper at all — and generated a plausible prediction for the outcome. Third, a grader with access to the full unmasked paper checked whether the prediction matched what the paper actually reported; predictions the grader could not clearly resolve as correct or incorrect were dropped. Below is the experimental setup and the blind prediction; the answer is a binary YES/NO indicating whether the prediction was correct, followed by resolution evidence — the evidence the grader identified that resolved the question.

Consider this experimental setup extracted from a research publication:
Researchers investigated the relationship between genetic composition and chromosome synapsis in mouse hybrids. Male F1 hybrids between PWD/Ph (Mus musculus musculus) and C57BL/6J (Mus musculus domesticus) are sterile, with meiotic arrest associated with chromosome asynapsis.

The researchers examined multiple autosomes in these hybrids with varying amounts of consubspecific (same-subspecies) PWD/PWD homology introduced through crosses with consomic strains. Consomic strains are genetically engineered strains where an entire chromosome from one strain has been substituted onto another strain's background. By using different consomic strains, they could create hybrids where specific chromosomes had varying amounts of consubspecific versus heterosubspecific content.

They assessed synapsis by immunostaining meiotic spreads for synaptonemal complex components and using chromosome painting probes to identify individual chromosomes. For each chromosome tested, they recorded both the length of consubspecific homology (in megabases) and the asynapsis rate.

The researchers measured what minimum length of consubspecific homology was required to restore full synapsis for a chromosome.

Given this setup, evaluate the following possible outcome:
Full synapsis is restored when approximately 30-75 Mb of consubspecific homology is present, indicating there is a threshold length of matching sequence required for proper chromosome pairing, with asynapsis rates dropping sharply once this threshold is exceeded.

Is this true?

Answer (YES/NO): NO